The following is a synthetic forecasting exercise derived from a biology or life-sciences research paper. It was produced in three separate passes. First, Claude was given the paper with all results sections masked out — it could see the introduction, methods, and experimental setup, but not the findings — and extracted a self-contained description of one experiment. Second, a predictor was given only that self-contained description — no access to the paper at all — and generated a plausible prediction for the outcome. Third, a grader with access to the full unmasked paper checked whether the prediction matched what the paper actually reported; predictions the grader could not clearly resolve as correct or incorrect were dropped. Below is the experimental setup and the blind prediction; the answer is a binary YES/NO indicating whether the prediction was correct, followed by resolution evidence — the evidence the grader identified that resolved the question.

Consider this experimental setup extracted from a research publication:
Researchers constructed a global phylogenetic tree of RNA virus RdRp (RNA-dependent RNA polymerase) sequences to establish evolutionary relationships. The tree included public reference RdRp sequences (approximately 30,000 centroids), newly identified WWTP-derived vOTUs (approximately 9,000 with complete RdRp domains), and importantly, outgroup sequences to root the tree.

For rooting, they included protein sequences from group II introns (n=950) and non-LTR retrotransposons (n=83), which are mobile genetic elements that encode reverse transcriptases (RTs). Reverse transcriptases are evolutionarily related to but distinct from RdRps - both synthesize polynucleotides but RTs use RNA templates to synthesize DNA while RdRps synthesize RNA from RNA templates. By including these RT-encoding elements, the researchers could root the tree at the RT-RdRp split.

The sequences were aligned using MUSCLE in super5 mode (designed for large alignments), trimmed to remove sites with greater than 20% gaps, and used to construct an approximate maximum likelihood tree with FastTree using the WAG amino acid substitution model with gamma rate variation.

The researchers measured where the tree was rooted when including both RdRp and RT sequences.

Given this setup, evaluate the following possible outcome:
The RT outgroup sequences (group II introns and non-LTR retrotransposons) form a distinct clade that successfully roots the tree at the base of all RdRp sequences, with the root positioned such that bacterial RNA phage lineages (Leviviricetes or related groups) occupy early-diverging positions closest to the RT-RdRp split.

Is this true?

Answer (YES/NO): YES